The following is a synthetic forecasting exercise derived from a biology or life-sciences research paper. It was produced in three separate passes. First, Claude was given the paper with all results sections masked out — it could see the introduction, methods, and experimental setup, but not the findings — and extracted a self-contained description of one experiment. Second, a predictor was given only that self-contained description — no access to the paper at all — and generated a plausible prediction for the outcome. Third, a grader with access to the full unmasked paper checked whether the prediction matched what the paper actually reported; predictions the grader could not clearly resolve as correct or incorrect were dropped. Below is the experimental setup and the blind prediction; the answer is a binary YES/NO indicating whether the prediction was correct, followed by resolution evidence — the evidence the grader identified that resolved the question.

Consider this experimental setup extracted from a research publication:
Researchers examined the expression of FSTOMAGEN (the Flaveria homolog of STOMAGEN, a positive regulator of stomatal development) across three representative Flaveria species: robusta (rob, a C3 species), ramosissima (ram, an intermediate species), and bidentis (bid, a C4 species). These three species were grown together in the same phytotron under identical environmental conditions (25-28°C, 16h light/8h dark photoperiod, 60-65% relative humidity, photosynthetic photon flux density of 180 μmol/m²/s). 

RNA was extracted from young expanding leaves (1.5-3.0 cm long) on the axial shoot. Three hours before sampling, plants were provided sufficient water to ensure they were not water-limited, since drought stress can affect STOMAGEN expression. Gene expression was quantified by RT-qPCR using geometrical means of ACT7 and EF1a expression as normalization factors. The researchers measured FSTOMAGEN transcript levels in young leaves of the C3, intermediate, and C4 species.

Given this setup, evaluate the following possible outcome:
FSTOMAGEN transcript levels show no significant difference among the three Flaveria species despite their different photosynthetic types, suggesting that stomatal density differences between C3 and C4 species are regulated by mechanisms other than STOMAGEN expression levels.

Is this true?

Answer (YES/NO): NO